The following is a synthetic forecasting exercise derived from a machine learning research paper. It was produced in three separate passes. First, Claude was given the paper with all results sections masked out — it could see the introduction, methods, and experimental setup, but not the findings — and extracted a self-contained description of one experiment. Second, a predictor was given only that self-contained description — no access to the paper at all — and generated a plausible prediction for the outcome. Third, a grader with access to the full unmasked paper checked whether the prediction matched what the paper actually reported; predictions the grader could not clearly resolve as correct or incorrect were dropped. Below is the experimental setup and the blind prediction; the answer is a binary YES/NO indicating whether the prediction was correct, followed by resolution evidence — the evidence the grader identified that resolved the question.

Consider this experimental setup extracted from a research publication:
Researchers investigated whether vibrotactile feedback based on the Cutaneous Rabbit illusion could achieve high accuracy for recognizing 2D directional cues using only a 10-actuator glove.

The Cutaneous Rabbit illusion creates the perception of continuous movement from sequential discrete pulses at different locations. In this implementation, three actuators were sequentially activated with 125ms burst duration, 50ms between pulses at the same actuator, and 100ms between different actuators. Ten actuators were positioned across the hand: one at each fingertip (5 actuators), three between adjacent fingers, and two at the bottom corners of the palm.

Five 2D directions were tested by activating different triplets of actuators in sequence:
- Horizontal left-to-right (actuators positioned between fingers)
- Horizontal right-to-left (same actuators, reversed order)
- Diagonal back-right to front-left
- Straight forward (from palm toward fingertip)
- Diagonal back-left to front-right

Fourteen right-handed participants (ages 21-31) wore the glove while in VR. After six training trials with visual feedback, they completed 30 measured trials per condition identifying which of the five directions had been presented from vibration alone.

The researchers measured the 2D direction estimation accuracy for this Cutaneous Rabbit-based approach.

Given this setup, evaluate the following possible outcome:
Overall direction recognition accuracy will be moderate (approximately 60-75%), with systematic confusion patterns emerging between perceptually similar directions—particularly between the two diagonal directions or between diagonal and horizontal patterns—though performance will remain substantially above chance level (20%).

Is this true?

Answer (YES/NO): NO